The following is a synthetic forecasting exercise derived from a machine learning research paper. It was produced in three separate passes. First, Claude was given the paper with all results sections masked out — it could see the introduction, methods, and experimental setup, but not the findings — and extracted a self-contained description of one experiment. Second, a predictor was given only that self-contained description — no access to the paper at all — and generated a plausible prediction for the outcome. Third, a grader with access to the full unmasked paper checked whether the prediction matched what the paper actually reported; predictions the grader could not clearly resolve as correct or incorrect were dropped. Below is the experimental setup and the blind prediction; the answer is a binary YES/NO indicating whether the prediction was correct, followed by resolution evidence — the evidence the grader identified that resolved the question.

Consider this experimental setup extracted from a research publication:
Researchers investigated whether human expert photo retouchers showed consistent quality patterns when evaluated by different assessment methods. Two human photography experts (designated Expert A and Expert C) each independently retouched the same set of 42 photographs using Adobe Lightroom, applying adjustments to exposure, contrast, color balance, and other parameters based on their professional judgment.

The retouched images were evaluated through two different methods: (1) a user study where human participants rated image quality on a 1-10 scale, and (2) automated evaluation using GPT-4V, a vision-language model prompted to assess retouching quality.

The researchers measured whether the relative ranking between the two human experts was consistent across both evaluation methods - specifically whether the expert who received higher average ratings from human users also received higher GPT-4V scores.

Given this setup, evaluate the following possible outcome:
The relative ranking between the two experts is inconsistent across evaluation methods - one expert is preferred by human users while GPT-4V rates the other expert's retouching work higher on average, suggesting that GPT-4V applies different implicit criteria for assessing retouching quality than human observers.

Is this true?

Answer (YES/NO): NO